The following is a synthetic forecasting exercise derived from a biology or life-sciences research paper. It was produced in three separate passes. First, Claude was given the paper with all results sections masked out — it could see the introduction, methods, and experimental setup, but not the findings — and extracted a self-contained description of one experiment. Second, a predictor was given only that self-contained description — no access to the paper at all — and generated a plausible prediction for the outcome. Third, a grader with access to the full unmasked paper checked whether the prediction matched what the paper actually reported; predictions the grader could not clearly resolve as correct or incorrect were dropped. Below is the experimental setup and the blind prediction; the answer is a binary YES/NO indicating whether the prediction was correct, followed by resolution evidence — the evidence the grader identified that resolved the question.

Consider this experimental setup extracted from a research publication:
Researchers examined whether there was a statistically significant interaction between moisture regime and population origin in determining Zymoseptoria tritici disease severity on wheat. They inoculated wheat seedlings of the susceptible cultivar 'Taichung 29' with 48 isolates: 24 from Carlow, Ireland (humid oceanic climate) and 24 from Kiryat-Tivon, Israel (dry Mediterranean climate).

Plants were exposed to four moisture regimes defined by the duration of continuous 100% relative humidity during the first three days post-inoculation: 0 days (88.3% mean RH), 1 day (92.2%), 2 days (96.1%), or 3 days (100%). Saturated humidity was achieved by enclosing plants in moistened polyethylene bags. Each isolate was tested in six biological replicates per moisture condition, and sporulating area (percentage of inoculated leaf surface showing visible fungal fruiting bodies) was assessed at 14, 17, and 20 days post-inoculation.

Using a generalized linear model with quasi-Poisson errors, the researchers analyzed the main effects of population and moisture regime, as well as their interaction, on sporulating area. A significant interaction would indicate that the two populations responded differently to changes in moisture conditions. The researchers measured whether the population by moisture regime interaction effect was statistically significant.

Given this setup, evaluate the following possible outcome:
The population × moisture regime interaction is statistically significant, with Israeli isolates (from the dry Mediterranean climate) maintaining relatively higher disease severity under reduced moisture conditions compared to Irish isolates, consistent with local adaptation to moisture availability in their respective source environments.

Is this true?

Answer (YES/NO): YES